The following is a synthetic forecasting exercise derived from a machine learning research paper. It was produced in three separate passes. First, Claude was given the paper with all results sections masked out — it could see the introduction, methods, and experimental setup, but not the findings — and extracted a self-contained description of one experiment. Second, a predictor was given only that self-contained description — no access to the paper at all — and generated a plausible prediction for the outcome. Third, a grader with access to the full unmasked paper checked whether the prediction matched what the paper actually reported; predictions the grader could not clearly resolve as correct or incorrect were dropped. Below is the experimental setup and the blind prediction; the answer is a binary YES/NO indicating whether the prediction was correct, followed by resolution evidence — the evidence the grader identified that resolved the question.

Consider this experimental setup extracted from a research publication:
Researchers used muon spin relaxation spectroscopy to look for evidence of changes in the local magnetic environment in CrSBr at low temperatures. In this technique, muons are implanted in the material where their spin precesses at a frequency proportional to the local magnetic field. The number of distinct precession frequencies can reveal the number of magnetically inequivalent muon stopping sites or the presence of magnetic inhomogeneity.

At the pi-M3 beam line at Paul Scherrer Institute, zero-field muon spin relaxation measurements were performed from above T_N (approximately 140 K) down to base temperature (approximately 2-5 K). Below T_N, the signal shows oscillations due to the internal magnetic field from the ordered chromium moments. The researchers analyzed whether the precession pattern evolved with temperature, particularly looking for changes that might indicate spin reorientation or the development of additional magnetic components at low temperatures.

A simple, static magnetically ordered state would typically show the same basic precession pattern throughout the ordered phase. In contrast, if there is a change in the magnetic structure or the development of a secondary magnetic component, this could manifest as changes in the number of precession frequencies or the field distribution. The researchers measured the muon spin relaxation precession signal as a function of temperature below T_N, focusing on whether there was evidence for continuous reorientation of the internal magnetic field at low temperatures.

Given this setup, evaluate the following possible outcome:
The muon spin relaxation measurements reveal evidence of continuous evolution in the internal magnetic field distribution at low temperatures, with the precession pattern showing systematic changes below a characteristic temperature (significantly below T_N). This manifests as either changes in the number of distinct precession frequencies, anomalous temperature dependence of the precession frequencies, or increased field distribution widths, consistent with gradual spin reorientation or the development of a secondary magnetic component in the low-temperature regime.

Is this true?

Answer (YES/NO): YES